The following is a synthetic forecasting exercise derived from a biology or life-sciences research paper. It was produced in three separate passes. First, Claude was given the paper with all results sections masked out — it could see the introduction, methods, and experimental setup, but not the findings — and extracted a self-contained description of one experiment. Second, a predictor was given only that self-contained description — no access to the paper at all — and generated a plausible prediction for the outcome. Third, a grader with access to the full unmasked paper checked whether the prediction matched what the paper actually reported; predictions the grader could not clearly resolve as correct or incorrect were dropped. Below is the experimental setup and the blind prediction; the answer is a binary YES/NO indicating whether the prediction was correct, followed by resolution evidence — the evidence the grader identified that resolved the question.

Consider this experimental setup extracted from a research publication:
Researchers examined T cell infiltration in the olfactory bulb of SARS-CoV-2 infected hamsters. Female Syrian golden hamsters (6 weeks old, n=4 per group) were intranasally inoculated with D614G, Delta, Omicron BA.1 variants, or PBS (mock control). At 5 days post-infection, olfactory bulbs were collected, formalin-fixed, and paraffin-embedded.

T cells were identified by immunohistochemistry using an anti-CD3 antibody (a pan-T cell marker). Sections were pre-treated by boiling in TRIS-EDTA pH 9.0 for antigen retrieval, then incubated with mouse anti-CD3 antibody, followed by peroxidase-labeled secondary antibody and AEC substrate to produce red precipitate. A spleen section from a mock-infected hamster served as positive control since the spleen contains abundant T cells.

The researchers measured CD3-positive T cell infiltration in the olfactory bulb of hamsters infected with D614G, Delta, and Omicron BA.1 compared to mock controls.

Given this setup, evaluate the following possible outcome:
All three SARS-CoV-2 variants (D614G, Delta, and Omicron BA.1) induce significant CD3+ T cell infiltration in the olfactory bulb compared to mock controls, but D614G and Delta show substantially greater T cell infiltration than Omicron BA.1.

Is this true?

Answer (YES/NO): NO